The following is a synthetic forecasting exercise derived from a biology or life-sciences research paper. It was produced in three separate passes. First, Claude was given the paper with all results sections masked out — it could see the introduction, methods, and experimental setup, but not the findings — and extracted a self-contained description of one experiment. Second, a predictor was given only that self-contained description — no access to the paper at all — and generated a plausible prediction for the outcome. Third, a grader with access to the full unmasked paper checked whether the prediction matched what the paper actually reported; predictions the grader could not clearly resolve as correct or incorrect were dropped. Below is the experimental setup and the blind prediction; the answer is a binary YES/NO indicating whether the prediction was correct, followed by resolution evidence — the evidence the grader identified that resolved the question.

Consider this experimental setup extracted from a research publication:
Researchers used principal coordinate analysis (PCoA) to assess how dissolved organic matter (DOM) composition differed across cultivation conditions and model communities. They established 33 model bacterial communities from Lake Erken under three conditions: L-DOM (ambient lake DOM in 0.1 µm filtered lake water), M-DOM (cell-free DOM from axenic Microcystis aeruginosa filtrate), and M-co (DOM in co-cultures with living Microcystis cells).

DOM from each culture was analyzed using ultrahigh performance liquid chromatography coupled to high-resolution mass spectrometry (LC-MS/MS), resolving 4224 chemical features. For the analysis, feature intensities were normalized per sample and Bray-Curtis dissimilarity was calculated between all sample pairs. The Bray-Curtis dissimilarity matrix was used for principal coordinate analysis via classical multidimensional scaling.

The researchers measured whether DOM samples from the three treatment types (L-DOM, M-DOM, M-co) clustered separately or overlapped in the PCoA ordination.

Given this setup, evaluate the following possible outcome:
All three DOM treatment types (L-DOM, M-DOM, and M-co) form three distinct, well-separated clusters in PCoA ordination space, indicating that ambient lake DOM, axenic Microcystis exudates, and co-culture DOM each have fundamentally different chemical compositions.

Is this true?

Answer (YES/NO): YES